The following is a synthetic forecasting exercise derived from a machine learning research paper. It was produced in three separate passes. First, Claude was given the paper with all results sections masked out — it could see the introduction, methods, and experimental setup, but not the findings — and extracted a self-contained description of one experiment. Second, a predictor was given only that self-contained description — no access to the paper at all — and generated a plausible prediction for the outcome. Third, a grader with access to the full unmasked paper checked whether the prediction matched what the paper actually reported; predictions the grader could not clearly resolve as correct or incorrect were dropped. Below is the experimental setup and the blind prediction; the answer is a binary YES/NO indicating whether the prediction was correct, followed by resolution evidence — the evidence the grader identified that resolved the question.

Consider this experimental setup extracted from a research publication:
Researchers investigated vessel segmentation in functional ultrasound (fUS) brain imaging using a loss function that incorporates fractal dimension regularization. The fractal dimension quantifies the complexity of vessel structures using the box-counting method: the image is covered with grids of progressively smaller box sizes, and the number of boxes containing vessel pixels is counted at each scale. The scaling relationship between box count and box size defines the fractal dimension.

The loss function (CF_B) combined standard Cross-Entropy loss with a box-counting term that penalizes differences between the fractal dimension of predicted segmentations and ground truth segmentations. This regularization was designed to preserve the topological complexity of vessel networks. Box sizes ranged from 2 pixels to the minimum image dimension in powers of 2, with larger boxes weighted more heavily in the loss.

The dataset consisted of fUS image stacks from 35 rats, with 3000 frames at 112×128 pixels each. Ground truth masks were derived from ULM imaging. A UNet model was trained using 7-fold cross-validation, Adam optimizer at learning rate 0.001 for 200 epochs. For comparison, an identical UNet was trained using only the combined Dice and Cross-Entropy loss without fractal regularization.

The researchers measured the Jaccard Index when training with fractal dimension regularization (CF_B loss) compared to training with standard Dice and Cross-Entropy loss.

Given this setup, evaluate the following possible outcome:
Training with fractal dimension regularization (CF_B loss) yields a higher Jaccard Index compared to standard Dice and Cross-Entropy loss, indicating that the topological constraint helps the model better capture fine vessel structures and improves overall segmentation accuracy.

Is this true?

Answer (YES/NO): NO